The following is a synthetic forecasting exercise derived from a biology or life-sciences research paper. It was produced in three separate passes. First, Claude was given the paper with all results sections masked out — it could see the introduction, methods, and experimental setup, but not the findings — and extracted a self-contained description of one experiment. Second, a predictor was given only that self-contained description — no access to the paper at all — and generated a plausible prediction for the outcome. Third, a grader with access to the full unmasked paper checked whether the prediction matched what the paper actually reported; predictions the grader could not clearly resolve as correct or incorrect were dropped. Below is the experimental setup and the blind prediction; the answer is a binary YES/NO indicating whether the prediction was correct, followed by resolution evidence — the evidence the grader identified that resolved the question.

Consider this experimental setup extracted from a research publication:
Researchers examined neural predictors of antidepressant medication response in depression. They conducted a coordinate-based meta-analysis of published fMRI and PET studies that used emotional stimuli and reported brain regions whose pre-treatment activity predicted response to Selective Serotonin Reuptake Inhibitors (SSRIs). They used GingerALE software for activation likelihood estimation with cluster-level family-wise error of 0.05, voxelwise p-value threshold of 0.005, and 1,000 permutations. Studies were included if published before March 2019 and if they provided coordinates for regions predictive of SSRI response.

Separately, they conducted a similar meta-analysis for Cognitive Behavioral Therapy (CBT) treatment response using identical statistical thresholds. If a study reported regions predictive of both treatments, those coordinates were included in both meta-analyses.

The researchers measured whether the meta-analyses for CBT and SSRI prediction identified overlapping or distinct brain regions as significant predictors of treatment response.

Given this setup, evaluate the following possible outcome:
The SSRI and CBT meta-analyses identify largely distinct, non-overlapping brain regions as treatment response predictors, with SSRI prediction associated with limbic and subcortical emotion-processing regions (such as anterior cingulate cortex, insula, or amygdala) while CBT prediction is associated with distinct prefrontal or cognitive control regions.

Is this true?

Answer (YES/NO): NO